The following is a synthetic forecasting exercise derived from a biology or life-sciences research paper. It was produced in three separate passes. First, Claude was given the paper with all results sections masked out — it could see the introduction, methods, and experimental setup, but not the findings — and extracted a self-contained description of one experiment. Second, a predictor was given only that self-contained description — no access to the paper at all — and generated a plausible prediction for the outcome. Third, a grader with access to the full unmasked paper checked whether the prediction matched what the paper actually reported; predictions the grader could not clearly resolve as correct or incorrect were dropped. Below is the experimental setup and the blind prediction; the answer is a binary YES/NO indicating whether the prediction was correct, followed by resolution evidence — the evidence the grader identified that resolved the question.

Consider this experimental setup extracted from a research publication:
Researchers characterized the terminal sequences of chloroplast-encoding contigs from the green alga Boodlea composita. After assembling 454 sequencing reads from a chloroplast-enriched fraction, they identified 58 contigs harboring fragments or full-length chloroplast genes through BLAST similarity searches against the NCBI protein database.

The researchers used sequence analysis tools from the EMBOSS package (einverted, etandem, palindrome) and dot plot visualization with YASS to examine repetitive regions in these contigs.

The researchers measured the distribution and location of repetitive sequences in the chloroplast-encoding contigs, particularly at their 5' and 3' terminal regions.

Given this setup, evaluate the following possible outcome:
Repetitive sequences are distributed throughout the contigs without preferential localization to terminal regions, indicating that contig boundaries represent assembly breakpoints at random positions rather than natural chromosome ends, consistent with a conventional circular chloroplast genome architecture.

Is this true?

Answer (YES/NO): NO